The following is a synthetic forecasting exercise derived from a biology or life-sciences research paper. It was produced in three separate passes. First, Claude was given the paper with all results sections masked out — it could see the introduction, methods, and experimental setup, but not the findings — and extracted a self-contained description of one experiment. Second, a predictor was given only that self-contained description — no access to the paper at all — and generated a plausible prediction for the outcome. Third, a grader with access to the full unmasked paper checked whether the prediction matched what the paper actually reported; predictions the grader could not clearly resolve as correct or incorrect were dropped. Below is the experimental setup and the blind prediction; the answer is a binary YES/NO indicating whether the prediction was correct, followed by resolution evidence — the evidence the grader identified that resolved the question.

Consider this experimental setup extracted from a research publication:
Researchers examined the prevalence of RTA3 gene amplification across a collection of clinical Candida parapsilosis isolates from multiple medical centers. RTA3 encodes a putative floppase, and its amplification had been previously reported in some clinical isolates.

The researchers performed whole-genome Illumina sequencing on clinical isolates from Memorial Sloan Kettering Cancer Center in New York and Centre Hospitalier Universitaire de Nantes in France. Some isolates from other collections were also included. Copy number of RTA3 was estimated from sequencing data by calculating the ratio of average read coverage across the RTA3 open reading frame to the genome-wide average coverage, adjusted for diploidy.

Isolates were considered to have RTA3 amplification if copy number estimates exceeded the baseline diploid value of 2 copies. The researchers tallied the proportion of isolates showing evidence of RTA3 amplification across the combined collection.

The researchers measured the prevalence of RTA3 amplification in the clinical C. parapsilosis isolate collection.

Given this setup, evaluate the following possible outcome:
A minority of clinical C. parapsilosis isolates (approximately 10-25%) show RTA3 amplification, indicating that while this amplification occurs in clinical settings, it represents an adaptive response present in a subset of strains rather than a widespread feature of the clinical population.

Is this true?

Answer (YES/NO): NO